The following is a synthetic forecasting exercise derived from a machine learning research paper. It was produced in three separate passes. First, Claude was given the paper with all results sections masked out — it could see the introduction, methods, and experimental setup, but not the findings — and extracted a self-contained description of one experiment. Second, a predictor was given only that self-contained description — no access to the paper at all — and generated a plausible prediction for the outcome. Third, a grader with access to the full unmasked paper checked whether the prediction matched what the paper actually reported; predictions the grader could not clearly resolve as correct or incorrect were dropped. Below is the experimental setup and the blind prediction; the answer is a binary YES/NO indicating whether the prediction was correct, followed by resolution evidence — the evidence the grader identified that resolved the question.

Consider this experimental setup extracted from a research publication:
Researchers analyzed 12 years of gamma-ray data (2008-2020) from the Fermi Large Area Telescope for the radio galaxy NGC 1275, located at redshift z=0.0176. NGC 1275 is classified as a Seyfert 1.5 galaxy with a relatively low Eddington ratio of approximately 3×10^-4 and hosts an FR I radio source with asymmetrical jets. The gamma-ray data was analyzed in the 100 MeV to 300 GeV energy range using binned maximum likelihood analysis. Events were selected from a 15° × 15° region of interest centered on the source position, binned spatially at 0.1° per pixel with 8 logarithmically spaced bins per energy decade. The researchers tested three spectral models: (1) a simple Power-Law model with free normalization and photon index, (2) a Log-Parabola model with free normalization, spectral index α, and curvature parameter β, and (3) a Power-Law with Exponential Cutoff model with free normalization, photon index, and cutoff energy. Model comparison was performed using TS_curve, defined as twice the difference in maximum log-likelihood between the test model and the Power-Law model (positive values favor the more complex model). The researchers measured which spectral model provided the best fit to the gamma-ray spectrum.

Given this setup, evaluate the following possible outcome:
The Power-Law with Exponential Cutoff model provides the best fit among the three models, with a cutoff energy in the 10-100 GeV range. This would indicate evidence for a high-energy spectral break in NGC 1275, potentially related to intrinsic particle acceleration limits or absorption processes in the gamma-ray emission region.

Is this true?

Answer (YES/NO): NO